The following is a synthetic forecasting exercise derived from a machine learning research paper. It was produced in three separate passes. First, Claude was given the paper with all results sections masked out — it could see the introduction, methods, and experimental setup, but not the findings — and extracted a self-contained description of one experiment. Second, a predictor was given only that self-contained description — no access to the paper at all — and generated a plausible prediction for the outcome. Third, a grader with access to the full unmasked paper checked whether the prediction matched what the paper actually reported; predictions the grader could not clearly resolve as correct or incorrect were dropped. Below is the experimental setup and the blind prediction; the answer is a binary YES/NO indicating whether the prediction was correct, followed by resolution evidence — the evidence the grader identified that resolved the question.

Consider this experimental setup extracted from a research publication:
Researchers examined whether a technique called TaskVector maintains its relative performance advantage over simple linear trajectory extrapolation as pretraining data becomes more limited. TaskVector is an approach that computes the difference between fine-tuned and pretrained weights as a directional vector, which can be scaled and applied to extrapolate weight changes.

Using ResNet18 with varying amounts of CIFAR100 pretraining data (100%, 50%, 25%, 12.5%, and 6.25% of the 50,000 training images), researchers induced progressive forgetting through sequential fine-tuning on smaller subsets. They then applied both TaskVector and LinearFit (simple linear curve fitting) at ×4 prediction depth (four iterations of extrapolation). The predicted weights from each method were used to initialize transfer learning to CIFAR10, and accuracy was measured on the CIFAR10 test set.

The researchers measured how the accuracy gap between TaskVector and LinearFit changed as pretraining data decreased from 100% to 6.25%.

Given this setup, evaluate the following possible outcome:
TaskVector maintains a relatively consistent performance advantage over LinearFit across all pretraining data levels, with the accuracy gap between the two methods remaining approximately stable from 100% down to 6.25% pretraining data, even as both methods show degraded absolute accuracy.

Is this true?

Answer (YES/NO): NO